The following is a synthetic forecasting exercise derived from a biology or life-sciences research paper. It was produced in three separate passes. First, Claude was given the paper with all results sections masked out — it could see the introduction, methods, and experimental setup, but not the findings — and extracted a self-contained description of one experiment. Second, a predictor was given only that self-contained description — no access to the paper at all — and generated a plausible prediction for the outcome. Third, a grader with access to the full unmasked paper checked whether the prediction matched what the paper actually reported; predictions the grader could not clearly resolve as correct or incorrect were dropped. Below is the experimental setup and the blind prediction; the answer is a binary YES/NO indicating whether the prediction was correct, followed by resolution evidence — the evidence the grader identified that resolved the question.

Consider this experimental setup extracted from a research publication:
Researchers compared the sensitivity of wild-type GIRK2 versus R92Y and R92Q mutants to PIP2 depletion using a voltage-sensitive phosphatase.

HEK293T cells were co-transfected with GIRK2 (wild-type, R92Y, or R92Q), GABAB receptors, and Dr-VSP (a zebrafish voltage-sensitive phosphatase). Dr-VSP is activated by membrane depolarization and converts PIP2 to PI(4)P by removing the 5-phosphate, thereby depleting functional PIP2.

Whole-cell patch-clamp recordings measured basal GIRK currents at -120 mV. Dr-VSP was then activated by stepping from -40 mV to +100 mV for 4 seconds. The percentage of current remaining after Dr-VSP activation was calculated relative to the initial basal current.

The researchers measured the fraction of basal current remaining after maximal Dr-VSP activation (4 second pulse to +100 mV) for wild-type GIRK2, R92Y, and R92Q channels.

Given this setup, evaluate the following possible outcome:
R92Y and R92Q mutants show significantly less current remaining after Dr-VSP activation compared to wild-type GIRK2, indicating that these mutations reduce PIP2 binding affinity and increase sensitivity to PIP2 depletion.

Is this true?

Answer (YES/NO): NO